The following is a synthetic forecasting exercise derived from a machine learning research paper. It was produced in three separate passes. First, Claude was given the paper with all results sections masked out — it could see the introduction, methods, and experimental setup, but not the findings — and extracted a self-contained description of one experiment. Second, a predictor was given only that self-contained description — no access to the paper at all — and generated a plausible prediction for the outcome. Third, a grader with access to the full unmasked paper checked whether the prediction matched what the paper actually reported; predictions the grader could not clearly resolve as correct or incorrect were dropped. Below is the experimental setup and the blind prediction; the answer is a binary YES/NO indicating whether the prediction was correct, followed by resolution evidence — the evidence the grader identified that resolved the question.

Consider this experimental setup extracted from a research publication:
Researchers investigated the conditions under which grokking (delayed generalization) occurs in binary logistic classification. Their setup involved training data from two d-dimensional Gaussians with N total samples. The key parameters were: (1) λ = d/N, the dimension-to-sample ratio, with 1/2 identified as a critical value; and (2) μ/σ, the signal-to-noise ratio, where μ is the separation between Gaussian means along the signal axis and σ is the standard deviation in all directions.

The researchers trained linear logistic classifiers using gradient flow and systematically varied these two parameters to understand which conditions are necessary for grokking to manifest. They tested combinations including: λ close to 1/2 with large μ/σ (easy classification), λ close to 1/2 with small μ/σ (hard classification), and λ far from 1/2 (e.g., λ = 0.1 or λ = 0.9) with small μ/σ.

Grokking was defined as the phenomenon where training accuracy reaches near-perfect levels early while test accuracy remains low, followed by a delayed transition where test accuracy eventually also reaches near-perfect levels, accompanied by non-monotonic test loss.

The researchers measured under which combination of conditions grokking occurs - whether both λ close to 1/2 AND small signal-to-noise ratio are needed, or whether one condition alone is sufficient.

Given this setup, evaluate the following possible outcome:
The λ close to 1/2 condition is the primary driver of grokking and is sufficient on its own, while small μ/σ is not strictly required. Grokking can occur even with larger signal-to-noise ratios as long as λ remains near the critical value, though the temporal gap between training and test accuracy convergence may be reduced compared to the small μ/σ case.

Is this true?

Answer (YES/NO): NO